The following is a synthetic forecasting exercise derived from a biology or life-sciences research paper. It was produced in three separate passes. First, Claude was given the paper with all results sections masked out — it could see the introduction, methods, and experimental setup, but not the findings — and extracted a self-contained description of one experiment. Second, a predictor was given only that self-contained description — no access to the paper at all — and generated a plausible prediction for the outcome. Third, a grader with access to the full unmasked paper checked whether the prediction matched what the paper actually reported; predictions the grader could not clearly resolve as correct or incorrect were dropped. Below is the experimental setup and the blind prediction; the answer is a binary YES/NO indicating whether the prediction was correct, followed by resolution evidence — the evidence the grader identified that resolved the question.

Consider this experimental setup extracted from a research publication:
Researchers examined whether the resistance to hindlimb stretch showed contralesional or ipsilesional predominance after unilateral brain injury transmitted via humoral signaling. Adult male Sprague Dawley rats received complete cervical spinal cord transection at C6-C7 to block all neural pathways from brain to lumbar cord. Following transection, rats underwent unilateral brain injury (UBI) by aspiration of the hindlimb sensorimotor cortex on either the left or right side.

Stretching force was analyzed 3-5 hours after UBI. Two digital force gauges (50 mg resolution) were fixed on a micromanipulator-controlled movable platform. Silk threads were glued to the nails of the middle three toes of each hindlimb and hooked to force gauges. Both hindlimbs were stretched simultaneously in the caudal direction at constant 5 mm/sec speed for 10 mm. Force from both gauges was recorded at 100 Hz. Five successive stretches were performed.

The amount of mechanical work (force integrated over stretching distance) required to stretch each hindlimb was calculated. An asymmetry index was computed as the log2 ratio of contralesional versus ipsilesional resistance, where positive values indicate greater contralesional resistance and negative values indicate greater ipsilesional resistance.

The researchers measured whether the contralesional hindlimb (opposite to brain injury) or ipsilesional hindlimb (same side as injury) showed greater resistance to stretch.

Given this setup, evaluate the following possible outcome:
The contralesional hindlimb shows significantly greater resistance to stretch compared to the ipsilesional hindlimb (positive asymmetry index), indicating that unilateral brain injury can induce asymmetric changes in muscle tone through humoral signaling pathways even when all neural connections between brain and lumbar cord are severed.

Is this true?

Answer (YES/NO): YES